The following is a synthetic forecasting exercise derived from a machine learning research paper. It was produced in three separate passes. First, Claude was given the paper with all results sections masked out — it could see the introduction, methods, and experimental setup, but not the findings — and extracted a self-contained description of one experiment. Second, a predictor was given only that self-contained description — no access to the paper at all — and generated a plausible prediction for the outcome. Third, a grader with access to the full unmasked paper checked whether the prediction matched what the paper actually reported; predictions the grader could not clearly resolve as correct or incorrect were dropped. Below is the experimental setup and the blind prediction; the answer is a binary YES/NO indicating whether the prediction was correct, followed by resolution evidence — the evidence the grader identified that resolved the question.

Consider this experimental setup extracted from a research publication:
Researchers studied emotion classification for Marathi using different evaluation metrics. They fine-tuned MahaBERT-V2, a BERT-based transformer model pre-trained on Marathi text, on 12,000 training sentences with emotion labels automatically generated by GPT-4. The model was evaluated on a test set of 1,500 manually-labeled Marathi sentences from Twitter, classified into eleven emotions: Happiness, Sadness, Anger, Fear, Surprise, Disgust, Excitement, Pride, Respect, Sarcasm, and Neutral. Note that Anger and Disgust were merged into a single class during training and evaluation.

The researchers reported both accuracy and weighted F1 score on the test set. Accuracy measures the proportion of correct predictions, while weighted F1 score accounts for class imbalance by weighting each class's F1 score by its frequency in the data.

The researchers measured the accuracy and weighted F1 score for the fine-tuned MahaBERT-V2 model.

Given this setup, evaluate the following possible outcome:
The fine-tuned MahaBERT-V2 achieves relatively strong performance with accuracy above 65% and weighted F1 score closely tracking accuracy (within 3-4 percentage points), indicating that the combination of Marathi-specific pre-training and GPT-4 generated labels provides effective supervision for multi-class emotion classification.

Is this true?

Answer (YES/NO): NO